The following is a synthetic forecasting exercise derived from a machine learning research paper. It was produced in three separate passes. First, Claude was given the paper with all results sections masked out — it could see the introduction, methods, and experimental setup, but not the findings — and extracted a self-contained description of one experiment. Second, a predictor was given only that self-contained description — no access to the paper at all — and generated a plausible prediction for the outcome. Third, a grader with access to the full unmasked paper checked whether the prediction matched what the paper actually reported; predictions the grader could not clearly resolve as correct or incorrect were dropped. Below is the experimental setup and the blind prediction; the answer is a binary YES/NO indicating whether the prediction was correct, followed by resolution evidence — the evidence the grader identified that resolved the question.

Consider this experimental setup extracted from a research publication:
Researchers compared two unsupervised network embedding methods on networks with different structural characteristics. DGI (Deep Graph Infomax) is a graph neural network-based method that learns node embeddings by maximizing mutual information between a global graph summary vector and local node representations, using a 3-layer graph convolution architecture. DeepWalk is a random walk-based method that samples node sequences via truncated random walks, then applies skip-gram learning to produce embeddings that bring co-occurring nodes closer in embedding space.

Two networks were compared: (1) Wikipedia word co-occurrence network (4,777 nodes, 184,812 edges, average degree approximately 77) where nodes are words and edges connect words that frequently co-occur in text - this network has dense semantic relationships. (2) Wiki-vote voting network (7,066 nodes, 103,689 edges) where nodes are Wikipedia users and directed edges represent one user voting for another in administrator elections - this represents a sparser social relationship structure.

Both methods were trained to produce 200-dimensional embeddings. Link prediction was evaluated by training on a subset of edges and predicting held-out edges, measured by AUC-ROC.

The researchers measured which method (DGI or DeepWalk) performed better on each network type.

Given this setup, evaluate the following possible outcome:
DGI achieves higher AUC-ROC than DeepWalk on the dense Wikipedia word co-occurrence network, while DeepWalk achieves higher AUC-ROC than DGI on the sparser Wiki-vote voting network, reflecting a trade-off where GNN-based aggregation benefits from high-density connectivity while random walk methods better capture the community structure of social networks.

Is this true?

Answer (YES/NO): YES